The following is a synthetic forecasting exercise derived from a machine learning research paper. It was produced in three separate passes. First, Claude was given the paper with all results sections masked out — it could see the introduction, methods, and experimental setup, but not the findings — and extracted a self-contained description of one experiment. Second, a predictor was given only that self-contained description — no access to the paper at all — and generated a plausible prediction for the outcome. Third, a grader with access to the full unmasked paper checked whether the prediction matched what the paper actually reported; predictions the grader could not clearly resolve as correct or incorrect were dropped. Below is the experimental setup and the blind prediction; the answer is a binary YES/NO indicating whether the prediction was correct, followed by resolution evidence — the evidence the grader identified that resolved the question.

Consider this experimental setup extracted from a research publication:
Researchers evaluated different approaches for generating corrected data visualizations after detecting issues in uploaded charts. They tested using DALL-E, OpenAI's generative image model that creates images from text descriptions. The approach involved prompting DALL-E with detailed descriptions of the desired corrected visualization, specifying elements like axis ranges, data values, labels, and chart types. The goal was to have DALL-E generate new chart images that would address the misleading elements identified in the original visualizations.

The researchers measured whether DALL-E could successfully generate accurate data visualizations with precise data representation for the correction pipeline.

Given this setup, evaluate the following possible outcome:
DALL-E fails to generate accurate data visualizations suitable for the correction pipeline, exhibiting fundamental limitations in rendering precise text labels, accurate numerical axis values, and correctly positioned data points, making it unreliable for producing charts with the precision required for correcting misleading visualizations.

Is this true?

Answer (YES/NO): YES